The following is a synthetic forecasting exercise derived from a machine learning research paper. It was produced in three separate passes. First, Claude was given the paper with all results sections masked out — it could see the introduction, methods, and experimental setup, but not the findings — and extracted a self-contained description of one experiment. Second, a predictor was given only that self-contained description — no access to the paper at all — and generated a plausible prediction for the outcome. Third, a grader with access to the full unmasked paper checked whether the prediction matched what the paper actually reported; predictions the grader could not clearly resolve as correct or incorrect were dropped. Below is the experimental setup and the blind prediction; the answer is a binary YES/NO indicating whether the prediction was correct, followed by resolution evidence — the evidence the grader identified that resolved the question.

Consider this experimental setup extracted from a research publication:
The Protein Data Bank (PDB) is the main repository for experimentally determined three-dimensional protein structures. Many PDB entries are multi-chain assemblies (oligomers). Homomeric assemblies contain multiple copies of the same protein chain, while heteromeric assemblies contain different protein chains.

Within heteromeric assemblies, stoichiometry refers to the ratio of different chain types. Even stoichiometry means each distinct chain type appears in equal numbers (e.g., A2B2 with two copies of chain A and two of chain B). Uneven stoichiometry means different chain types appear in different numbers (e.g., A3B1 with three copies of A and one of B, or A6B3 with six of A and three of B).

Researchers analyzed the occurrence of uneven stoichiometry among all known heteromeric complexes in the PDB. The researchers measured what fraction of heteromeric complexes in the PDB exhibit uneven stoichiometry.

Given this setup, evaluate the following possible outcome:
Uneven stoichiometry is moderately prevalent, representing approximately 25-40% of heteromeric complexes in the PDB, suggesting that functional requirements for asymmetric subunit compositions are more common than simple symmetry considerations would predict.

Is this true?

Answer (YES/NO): NO